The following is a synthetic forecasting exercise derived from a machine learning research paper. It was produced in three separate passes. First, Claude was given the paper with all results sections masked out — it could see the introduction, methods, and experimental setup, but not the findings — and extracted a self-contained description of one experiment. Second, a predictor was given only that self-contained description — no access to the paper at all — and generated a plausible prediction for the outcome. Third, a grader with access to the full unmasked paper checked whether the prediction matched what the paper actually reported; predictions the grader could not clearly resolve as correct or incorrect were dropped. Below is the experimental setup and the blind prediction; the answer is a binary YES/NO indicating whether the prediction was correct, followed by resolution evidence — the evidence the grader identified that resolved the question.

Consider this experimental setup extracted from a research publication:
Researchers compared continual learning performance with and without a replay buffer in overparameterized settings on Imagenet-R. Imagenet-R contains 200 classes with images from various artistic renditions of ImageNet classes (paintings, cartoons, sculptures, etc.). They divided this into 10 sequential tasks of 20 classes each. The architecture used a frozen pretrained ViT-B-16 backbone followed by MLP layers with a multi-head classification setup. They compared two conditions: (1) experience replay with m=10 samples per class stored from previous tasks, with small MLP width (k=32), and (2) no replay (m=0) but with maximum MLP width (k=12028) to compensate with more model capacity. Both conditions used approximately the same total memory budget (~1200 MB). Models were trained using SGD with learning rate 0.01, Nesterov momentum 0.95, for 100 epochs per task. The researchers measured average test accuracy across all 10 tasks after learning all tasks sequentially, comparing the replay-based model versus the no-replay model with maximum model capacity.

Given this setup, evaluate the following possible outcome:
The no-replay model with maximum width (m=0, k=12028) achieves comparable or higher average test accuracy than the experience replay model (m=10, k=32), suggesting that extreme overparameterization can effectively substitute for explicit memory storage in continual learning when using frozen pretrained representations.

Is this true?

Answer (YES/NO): NO